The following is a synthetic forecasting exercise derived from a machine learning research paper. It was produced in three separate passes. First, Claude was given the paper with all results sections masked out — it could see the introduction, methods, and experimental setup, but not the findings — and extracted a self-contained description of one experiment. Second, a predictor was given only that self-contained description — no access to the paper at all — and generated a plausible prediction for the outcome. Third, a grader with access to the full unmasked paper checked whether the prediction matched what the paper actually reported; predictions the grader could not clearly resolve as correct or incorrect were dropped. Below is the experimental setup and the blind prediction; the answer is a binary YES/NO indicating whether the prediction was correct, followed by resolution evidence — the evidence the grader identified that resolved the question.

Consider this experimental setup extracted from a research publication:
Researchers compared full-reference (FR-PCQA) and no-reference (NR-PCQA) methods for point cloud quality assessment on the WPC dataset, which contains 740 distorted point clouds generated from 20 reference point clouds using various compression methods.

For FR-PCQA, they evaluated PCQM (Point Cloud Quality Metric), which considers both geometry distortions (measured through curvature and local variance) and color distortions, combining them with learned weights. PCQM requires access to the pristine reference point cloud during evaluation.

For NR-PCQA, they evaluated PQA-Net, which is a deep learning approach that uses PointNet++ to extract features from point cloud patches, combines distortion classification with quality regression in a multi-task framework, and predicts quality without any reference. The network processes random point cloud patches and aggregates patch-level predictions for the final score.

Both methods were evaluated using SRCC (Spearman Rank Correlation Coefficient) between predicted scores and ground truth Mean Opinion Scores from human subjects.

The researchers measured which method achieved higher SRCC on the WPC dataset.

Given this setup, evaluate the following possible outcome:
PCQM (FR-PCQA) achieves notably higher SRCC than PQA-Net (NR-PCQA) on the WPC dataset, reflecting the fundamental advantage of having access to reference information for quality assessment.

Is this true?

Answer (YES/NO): YES